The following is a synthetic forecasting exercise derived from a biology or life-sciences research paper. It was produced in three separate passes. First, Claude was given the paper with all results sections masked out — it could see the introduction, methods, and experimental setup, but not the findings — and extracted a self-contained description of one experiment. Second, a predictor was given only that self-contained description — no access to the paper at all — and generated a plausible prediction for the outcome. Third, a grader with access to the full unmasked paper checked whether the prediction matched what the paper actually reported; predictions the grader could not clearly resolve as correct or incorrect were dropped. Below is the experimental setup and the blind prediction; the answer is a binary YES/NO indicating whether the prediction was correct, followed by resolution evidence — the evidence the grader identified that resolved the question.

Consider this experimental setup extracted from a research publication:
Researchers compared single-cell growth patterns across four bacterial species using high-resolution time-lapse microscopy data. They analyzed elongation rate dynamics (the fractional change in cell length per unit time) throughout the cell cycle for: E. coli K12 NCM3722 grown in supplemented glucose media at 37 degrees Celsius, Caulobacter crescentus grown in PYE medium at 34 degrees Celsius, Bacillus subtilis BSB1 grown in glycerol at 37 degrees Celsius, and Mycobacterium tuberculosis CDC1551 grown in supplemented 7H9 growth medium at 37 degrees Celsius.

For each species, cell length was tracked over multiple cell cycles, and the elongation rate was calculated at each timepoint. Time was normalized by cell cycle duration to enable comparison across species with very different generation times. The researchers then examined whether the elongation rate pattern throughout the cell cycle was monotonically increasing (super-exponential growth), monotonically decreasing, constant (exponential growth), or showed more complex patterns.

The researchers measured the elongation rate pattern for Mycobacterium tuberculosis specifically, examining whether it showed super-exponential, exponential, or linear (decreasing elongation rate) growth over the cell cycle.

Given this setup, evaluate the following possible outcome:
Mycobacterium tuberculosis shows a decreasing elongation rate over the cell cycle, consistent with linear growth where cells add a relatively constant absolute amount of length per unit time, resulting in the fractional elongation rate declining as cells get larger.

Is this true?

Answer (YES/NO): YES